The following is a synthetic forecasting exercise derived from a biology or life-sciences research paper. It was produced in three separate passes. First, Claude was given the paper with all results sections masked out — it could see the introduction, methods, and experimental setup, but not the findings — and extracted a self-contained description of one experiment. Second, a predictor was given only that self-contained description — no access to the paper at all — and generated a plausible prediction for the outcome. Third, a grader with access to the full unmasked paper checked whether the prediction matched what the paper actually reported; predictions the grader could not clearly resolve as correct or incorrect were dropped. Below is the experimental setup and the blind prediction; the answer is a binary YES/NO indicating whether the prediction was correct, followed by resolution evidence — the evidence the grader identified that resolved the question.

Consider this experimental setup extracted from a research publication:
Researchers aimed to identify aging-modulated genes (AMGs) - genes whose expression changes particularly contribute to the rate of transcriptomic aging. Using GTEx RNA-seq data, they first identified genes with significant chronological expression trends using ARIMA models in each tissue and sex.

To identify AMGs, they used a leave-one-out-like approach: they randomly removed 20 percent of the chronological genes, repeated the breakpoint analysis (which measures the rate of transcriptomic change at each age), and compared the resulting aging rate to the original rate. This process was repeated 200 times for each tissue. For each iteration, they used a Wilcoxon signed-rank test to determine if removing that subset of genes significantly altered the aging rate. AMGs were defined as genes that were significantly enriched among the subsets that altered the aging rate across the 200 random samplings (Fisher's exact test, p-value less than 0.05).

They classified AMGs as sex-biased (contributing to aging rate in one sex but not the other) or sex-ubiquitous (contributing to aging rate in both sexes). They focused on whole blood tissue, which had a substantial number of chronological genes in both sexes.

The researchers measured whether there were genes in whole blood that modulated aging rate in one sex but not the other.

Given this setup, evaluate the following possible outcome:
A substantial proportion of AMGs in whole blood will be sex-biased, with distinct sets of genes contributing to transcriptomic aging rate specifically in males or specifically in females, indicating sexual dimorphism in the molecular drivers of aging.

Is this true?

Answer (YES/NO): YES